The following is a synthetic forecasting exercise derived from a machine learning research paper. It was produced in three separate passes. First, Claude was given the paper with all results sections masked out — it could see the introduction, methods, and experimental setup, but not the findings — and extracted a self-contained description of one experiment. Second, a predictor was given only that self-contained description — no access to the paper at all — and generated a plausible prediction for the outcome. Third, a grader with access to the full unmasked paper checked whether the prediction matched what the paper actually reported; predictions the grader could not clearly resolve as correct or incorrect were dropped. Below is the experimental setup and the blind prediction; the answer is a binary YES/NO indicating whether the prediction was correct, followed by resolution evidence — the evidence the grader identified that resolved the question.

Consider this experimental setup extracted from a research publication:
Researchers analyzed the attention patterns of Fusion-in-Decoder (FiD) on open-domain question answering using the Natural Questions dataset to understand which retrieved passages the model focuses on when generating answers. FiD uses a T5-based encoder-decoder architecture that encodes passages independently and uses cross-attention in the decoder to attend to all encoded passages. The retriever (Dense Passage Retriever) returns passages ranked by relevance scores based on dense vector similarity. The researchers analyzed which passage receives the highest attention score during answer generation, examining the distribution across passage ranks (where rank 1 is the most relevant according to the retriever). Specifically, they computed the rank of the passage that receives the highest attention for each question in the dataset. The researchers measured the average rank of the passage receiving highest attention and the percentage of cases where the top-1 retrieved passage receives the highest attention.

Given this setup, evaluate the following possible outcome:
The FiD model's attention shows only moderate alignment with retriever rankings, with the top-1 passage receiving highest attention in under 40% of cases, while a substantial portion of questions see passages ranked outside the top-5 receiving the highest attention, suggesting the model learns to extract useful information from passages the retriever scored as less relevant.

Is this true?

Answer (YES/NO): NO